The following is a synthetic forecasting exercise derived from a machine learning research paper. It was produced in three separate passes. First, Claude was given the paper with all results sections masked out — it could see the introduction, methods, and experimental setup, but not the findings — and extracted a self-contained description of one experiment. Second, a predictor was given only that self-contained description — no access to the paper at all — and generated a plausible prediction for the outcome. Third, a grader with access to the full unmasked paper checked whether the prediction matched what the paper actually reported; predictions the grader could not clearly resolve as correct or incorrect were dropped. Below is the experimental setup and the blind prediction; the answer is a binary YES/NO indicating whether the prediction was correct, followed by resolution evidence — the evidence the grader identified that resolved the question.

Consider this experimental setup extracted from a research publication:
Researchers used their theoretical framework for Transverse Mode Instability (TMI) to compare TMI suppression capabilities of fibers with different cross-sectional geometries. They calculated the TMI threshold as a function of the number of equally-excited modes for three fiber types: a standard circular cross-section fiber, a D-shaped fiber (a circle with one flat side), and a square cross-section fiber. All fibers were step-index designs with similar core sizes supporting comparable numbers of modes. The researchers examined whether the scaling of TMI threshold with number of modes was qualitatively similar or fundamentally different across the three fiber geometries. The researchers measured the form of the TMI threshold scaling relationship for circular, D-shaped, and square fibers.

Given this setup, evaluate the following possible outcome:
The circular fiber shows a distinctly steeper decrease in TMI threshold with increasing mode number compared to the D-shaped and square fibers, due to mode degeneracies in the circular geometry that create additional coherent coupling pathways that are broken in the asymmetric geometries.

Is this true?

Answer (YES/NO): NO